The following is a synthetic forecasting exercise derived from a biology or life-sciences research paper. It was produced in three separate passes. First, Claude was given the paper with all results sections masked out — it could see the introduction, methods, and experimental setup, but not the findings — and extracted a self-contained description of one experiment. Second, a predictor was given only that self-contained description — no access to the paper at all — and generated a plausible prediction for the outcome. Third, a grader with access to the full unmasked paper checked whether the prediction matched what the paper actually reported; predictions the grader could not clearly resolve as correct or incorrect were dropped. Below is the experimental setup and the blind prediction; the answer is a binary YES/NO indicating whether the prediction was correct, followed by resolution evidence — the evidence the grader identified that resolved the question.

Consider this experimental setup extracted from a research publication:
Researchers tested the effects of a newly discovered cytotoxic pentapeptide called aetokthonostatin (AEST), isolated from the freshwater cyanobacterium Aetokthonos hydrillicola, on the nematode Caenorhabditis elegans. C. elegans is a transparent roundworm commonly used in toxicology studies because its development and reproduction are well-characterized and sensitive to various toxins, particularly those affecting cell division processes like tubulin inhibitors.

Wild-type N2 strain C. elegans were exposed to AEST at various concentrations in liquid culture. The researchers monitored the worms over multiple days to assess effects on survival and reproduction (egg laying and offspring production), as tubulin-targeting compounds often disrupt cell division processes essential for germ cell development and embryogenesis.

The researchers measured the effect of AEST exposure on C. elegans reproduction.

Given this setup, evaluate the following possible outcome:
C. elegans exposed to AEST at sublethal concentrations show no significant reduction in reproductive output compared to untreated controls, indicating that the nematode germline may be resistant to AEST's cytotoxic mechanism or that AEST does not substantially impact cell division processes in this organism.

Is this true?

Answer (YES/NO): NO